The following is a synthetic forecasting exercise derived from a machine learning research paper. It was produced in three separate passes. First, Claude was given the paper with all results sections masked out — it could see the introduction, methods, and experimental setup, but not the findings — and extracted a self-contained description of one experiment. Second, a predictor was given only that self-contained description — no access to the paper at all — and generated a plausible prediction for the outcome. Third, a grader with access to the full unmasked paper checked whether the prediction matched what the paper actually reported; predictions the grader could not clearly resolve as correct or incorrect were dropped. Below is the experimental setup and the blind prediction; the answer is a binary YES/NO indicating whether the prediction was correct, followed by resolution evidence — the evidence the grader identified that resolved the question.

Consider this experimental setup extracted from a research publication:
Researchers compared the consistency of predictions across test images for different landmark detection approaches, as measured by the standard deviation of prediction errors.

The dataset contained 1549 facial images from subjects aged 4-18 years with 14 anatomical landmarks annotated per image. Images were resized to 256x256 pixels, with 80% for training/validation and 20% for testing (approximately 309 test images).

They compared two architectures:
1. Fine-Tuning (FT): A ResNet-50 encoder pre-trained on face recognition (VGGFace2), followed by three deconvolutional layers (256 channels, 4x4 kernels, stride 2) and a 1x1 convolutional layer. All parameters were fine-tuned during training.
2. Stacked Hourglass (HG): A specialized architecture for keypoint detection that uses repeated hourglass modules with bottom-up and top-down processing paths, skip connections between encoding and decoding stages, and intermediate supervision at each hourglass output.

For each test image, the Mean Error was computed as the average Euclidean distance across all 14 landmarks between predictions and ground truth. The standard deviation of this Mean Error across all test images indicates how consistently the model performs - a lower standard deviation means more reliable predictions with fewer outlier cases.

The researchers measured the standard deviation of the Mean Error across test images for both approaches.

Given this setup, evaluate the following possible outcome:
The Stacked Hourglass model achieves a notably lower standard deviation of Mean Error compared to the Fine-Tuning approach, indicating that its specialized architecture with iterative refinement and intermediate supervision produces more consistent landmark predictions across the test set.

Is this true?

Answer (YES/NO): NO